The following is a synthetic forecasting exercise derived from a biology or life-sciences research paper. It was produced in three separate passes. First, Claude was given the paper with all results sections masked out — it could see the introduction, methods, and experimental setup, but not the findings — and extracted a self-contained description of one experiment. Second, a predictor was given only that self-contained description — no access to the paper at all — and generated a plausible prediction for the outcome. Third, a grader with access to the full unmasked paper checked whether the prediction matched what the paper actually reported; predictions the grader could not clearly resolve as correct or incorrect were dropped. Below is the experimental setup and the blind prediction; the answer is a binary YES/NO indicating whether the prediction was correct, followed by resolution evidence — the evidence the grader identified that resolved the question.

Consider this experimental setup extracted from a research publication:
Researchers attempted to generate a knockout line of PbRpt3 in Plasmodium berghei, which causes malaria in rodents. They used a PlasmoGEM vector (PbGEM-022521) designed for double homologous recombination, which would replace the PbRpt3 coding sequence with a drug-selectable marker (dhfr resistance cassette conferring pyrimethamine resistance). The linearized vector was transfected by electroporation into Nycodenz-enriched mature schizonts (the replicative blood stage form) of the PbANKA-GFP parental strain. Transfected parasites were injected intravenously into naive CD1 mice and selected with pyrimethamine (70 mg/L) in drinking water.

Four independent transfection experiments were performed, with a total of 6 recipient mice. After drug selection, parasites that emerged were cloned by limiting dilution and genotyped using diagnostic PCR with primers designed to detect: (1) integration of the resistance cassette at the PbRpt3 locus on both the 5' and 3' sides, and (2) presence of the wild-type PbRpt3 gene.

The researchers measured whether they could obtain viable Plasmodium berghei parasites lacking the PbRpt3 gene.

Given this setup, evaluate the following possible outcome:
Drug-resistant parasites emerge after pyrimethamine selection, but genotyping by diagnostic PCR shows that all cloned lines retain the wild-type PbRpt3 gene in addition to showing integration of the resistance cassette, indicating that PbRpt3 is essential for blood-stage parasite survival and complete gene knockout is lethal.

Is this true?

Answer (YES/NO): NO